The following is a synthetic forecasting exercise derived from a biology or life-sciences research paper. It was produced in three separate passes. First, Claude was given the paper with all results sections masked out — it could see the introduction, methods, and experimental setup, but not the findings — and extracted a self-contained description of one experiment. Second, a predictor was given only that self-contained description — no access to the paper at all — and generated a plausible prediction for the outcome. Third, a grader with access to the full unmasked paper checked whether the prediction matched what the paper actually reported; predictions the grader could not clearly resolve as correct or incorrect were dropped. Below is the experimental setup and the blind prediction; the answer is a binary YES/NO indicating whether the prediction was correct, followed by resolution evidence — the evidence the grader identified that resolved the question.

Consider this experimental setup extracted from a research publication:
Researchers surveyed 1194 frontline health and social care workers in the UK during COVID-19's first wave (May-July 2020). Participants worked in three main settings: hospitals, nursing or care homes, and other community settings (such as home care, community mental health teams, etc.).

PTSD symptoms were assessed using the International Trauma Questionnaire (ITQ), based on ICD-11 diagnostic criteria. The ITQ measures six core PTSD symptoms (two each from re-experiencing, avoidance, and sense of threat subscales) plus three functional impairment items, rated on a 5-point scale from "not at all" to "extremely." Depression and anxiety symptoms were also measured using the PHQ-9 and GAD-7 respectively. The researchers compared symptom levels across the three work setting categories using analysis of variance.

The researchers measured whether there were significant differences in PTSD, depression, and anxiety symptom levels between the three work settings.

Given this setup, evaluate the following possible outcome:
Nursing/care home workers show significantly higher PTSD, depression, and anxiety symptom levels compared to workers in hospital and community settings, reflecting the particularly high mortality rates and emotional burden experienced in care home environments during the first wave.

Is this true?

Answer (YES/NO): NO